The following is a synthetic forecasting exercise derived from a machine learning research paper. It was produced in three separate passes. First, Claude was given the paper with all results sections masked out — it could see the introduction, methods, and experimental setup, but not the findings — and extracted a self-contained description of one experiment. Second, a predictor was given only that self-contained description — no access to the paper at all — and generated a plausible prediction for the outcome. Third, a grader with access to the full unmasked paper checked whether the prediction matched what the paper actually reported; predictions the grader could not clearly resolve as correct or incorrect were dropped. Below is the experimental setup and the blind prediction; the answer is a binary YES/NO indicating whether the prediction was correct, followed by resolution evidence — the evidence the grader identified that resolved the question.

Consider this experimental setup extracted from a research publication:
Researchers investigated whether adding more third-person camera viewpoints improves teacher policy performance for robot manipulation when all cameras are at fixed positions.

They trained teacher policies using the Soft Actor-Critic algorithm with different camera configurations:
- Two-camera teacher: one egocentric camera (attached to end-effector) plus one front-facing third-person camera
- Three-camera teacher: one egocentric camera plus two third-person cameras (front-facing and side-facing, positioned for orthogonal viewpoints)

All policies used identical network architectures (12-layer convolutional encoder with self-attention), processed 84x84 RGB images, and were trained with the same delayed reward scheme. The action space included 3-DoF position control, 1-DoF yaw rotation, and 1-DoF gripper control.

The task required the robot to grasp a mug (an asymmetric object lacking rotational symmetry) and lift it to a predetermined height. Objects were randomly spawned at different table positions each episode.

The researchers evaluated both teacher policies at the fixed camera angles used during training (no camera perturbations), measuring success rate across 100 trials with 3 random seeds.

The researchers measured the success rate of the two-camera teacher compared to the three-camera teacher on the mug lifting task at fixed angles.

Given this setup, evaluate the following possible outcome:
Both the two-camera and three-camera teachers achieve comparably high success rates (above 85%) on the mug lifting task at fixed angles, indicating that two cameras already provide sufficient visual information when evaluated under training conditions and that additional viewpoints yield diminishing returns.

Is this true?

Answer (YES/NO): YES